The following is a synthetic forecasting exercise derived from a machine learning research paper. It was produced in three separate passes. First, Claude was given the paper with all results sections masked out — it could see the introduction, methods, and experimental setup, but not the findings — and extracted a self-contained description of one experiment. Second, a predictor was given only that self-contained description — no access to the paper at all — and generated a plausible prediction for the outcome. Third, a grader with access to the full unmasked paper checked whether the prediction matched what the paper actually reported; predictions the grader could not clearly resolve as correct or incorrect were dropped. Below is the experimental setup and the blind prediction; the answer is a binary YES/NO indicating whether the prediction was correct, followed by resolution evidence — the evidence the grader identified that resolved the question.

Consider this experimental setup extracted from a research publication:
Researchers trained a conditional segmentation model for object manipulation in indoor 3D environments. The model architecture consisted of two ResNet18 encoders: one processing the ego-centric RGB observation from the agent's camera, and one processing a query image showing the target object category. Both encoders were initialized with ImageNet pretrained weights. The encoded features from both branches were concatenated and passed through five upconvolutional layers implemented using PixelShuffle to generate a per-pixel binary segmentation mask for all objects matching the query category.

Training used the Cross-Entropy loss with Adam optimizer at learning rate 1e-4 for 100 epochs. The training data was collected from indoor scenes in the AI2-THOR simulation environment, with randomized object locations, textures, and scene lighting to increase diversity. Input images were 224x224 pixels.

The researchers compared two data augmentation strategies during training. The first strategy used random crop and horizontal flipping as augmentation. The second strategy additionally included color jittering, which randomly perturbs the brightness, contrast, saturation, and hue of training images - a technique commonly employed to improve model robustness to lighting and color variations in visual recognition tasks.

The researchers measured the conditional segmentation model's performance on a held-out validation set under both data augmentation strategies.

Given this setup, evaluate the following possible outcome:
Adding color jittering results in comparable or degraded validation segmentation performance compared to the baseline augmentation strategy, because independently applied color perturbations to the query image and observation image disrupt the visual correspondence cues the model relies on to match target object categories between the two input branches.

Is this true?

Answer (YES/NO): YES